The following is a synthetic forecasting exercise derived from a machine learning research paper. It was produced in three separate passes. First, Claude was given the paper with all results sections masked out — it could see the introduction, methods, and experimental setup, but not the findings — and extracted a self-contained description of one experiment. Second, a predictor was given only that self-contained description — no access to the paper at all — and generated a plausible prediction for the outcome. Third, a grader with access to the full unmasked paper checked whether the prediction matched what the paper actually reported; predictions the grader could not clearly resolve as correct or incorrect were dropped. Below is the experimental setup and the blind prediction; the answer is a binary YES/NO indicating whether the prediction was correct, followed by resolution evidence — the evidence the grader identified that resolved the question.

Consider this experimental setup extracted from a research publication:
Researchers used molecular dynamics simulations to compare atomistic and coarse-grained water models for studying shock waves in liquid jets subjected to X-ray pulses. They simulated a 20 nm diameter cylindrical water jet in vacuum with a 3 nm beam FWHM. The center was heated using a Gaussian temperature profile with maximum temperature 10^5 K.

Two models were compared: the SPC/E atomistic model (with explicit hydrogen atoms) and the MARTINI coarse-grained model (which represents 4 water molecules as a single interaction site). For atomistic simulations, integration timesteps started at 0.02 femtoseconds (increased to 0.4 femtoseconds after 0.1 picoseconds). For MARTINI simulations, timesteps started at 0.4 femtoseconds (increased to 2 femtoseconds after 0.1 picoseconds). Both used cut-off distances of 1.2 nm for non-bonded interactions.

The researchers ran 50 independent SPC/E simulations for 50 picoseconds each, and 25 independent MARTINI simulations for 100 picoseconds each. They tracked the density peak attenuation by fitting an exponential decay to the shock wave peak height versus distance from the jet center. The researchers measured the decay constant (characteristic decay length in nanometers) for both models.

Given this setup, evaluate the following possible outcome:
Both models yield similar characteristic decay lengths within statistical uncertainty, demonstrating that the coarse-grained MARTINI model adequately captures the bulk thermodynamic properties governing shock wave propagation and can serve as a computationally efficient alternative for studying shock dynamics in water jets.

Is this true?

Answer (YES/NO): NO